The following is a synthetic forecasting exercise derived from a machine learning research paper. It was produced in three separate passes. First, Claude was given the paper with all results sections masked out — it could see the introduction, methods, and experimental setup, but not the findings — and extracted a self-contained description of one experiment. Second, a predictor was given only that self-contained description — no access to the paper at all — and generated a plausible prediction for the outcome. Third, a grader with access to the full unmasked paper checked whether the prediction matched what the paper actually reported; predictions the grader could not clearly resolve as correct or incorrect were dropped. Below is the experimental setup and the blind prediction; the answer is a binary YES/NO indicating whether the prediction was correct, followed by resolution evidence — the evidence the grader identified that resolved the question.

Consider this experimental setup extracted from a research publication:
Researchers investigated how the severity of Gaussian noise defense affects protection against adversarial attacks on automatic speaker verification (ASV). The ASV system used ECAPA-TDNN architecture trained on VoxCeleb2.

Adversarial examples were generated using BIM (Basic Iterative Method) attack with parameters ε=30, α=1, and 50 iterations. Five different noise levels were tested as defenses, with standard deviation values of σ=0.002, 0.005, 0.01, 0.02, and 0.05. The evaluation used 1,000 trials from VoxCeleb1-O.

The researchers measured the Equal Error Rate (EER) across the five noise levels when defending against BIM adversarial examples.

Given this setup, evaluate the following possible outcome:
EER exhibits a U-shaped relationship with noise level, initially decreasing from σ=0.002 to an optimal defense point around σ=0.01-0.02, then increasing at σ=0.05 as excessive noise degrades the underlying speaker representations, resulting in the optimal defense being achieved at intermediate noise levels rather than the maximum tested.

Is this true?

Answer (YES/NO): YES